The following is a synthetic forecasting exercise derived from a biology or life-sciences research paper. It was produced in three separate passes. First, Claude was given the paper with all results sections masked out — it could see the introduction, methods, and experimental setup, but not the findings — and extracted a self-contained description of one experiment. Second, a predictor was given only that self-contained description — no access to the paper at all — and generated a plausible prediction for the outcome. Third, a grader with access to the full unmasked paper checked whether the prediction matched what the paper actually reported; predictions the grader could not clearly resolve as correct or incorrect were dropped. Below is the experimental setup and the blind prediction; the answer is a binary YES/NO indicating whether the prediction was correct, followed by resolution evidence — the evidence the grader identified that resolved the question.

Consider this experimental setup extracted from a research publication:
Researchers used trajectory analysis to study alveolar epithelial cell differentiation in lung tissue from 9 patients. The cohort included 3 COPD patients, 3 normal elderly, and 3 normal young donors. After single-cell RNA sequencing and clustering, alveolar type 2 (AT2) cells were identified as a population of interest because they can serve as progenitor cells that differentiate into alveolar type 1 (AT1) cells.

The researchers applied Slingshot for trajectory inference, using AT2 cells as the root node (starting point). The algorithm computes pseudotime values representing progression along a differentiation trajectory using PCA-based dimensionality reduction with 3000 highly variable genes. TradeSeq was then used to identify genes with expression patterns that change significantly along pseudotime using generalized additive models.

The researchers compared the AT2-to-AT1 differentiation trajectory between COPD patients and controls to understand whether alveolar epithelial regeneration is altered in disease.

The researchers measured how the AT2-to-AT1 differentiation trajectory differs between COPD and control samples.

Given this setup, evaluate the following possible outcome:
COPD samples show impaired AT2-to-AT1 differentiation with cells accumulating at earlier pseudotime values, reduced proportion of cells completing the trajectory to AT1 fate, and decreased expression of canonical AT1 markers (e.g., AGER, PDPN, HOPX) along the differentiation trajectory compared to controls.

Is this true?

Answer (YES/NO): NO